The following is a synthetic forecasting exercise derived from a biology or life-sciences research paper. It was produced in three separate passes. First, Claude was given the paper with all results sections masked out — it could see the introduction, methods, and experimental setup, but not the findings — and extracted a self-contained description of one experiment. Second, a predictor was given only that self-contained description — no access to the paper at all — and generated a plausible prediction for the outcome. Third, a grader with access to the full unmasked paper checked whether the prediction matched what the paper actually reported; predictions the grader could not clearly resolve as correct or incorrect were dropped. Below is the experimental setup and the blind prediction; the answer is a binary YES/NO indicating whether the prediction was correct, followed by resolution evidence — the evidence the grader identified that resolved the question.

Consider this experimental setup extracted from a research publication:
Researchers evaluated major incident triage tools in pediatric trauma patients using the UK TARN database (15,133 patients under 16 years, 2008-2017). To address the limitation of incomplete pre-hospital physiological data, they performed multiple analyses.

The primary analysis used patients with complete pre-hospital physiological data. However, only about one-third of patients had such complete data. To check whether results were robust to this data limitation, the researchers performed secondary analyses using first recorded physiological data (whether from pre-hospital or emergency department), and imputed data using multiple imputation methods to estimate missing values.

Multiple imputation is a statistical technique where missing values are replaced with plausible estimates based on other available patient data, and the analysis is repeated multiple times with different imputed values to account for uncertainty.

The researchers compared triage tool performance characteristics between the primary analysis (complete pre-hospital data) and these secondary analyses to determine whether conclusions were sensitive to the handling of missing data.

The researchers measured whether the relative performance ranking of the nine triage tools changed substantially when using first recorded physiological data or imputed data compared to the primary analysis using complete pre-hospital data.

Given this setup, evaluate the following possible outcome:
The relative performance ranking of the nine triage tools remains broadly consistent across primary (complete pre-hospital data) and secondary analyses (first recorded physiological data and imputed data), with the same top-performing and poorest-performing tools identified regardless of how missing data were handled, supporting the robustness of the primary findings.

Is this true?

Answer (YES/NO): YES